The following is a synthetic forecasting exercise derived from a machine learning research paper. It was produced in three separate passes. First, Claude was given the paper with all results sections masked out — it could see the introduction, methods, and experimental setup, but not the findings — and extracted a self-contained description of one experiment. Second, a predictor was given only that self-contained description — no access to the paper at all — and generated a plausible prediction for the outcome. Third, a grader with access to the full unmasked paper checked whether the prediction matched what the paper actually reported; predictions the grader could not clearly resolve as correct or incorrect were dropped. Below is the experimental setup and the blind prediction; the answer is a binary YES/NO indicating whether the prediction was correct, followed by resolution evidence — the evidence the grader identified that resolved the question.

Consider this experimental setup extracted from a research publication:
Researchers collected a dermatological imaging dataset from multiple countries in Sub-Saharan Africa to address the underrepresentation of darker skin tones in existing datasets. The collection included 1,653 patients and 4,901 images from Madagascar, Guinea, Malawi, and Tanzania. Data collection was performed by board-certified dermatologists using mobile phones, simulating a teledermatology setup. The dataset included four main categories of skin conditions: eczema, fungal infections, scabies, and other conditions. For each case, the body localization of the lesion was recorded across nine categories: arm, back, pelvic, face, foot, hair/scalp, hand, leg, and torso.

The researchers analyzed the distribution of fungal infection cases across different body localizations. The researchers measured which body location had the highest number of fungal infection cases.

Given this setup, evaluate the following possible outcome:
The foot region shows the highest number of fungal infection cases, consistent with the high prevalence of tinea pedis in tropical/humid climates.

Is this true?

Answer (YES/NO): NO